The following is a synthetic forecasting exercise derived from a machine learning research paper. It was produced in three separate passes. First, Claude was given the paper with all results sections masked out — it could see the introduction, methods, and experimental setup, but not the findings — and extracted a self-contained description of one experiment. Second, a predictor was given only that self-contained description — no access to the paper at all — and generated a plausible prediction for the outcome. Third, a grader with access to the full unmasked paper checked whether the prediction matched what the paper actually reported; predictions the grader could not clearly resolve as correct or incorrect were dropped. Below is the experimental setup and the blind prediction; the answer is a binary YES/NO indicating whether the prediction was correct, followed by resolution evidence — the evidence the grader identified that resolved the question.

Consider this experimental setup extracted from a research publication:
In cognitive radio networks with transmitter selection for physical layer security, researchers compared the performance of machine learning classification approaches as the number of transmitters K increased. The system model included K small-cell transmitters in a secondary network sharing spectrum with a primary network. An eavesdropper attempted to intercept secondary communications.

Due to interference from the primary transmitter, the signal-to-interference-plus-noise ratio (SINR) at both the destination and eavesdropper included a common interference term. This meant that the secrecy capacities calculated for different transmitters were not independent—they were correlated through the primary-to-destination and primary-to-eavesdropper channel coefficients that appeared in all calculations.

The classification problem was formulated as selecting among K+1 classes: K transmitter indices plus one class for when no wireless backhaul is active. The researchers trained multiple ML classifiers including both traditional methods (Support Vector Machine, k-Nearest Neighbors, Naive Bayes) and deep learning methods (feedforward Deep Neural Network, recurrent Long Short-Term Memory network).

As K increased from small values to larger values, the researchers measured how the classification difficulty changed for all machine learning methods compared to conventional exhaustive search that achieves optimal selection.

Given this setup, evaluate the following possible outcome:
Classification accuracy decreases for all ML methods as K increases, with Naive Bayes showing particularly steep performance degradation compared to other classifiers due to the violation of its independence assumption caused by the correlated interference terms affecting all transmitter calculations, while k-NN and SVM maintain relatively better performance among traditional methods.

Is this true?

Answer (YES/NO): NO